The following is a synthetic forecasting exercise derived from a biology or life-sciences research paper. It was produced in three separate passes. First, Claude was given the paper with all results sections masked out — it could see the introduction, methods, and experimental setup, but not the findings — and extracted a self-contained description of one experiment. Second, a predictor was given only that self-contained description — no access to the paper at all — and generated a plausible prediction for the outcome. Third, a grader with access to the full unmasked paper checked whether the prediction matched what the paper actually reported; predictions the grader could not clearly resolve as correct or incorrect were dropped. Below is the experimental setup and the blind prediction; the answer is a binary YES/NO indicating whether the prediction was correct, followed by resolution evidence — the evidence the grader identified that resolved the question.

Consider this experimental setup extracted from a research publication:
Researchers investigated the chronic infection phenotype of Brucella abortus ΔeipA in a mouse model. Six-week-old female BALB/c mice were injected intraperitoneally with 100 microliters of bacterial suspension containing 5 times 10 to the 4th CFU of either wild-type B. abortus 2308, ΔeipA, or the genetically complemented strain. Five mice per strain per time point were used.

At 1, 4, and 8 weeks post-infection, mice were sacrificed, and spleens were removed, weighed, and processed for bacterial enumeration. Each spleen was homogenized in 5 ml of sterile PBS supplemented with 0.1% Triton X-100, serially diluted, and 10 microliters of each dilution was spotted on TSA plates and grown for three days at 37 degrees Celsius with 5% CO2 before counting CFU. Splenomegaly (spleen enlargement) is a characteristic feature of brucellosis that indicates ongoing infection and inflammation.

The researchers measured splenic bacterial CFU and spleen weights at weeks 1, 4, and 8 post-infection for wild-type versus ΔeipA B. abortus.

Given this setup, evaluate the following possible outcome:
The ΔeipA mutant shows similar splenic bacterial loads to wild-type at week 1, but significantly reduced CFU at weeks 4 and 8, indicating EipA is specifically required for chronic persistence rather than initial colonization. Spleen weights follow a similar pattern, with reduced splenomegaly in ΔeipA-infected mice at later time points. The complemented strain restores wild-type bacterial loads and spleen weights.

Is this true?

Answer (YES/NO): YES